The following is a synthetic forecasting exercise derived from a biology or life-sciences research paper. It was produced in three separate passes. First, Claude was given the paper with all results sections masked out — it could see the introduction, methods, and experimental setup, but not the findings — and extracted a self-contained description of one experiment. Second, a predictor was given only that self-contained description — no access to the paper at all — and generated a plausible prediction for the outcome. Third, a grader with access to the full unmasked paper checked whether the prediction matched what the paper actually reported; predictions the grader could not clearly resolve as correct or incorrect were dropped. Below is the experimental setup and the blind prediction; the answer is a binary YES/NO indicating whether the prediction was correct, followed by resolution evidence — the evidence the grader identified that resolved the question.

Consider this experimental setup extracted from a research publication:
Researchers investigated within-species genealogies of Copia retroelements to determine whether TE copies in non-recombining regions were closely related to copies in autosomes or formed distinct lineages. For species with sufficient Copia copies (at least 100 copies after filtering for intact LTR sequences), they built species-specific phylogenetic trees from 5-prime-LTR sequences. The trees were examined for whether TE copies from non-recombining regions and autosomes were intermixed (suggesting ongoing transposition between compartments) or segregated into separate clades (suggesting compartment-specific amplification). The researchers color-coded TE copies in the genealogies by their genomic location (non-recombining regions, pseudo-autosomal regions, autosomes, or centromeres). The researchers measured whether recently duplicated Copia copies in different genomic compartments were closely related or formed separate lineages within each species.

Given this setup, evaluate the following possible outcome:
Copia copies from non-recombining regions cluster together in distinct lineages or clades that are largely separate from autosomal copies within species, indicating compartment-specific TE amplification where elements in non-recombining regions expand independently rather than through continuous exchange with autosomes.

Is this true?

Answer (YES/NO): NO